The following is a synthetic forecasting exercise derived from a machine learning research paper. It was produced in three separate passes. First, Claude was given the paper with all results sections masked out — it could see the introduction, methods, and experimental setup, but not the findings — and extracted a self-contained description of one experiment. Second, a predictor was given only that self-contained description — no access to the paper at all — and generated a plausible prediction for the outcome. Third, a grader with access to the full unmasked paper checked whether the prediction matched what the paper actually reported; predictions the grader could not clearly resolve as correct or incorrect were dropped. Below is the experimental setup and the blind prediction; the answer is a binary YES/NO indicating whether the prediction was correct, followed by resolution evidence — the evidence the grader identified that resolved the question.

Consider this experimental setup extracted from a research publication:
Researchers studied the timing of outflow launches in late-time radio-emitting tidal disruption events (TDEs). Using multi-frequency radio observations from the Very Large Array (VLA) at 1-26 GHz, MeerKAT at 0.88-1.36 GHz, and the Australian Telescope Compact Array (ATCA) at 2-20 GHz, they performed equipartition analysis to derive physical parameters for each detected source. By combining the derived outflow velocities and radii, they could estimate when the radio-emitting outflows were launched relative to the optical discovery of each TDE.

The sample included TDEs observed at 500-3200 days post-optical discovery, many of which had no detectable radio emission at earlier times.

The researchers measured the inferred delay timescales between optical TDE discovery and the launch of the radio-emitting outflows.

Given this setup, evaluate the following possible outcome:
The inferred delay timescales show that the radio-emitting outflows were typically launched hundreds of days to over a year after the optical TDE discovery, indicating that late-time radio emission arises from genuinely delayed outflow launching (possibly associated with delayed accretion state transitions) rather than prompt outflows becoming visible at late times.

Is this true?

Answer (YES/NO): YES